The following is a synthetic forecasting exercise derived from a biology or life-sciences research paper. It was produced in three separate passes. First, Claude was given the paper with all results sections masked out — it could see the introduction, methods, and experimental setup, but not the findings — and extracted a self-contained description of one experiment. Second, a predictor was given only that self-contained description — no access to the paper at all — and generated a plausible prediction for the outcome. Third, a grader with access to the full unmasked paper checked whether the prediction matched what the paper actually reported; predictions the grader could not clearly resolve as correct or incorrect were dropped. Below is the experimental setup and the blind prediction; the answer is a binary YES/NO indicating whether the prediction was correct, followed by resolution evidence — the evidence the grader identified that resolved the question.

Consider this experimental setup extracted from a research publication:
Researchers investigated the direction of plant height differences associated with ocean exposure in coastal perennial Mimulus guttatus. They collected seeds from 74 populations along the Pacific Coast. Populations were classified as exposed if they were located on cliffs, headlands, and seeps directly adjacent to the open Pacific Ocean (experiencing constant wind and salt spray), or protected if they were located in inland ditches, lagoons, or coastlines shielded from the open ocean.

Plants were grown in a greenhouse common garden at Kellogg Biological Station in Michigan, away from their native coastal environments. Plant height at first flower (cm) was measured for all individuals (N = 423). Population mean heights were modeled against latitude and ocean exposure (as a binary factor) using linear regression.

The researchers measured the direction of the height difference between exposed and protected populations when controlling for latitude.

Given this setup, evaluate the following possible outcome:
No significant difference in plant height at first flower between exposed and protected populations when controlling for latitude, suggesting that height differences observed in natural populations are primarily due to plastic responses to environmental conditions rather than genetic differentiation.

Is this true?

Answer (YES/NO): NO